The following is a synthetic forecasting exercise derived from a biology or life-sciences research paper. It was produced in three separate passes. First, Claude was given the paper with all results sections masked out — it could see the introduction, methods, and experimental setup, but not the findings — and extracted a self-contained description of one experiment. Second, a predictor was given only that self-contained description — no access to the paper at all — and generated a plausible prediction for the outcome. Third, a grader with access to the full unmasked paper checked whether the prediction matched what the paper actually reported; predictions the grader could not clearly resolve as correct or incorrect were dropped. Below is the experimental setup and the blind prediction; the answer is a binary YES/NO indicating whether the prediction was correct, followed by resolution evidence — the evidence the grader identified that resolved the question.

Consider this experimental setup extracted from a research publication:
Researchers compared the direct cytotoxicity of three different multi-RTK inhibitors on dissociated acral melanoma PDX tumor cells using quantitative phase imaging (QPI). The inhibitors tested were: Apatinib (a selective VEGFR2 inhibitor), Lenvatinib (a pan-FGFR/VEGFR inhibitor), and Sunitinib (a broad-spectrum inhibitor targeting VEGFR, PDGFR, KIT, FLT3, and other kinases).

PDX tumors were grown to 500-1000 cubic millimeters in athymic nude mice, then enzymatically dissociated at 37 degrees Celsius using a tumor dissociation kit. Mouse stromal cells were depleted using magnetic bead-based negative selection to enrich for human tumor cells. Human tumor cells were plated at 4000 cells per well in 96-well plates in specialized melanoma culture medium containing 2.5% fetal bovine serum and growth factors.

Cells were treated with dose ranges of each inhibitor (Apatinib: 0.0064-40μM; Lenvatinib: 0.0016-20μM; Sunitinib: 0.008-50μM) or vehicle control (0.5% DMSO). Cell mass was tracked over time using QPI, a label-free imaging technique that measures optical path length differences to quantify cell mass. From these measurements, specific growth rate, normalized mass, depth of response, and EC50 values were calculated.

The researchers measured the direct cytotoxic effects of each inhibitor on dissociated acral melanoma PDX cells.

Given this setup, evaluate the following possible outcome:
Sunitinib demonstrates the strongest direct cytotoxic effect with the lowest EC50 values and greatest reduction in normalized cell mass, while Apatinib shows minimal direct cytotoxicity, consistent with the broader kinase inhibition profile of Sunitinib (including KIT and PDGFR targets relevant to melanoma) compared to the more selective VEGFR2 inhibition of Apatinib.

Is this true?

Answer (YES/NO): NO